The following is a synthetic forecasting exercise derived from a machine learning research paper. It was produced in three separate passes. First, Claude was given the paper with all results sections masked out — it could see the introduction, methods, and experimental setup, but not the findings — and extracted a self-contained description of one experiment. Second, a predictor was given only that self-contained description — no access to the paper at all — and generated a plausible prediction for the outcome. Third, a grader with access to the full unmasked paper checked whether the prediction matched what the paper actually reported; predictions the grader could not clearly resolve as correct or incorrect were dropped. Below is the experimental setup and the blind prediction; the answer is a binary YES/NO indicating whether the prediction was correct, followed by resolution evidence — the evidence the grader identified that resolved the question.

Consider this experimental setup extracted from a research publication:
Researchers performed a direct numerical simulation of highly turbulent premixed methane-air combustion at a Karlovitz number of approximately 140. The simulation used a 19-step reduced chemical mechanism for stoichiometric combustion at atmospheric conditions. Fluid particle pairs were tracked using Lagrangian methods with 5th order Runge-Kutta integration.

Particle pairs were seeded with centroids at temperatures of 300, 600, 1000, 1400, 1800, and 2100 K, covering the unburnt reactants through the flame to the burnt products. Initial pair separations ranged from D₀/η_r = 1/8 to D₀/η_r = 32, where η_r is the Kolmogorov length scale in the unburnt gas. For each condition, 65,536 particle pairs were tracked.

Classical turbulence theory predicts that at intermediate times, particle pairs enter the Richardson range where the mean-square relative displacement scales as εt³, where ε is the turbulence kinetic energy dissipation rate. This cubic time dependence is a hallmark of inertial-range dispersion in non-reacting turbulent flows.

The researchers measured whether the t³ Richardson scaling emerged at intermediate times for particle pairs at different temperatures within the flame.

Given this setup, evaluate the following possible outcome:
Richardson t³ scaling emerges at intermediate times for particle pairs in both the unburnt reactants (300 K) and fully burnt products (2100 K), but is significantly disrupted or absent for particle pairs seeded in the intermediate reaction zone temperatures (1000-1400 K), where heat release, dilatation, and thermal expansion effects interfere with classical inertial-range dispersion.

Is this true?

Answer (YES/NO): NO